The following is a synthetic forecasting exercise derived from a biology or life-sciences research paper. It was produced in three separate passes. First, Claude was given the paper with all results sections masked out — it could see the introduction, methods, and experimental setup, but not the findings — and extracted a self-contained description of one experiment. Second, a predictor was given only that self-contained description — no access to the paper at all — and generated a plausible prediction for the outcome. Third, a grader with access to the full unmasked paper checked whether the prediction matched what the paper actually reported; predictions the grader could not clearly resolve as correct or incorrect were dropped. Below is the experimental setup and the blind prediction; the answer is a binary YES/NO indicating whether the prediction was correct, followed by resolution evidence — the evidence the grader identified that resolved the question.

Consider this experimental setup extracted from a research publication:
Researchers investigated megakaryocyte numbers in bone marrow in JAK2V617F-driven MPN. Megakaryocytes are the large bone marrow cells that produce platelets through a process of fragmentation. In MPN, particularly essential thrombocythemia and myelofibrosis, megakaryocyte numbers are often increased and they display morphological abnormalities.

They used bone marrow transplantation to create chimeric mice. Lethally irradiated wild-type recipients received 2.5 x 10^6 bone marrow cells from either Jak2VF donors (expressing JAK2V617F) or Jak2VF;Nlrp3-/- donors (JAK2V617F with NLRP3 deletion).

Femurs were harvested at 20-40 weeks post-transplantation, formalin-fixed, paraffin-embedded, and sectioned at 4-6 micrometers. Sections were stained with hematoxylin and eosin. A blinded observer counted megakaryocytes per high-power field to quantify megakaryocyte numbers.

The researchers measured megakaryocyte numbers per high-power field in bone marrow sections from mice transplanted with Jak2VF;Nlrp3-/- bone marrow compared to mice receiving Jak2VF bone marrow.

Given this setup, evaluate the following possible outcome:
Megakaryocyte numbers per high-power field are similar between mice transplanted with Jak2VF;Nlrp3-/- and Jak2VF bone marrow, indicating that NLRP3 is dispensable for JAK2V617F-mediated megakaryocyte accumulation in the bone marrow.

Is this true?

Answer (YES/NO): NO